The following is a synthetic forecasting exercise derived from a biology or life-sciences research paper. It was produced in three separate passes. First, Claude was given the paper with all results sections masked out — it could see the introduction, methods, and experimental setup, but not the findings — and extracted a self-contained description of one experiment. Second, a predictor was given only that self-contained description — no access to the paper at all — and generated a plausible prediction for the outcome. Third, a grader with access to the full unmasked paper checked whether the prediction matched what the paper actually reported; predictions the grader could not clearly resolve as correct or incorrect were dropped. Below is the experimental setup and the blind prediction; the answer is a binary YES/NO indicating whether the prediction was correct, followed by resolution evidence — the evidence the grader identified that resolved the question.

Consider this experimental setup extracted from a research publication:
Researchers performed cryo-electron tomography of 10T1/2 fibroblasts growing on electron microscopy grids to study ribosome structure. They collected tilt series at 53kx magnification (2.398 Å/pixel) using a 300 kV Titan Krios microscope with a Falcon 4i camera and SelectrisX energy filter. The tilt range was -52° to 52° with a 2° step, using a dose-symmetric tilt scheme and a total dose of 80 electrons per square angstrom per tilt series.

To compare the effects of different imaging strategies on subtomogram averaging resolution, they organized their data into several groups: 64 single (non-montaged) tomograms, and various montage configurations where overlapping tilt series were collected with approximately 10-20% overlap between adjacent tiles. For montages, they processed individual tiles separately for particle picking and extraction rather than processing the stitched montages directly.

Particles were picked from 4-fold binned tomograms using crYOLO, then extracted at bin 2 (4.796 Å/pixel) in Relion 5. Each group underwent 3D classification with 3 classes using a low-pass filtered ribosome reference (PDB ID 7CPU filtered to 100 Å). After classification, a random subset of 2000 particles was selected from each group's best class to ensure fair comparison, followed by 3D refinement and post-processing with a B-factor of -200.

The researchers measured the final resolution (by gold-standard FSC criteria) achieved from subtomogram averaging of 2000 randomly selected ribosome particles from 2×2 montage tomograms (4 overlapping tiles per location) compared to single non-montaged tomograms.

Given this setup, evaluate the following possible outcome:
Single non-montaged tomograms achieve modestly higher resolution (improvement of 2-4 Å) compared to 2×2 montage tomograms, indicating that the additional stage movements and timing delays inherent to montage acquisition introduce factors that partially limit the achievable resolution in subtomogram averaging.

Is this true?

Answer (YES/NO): YES